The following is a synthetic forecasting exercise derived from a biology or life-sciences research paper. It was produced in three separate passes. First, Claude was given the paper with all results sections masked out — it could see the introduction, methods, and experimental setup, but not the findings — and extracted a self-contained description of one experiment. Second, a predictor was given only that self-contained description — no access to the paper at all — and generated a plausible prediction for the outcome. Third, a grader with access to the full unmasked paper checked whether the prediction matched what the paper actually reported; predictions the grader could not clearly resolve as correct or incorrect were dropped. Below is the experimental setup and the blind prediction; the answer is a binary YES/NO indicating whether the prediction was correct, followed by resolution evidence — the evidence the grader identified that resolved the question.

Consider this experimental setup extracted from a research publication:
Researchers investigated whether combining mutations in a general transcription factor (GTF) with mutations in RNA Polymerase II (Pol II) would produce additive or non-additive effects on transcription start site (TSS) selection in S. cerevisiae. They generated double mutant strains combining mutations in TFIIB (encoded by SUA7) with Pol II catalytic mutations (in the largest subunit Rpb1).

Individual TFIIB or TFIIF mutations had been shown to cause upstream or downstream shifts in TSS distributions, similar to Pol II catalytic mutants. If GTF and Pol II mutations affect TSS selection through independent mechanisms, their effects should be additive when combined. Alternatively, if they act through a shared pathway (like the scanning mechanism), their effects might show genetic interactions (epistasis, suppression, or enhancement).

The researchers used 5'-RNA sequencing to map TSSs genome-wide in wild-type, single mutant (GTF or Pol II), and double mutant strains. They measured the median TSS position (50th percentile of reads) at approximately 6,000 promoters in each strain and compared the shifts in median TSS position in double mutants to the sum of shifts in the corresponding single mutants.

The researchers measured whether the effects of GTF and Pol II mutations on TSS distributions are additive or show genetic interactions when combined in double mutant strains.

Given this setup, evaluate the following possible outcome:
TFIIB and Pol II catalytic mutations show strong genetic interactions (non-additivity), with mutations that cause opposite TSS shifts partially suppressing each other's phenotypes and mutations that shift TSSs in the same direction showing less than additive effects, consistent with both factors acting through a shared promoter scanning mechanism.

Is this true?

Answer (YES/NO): NO